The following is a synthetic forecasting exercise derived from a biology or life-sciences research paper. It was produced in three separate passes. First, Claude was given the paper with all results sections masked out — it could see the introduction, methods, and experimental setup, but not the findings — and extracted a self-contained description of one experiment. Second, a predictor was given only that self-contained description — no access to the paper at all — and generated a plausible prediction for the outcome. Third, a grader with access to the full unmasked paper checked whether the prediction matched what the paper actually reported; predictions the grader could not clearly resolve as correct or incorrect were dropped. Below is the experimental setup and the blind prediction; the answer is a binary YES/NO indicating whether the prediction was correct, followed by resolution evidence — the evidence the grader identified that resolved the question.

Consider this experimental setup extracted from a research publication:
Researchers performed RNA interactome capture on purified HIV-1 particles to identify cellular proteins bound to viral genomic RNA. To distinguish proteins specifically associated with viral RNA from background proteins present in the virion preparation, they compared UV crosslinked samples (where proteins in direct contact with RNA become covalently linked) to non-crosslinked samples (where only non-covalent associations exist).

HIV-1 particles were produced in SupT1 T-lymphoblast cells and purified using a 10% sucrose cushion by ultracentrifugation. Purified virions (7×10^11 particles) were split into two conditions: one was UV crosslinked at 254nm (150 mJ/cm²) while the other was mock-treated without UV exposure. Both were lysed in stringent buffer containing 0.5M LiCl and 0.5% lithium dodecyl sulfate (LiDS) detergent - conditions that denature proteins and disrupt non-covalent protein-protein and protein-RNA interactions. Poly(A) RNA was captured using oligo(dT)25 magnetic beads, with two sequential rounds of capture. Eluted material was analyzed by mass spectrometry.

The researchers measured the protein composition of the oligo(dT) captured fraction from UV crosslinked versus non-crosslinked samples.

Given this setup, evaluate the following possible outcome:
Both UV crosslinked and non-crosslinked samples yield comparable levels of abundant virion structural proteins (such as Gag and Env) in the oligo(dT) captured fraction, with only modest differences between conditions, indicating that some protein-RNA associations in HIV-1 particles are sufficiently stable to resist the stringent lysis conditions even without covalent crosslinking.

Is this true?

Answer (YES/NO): NO